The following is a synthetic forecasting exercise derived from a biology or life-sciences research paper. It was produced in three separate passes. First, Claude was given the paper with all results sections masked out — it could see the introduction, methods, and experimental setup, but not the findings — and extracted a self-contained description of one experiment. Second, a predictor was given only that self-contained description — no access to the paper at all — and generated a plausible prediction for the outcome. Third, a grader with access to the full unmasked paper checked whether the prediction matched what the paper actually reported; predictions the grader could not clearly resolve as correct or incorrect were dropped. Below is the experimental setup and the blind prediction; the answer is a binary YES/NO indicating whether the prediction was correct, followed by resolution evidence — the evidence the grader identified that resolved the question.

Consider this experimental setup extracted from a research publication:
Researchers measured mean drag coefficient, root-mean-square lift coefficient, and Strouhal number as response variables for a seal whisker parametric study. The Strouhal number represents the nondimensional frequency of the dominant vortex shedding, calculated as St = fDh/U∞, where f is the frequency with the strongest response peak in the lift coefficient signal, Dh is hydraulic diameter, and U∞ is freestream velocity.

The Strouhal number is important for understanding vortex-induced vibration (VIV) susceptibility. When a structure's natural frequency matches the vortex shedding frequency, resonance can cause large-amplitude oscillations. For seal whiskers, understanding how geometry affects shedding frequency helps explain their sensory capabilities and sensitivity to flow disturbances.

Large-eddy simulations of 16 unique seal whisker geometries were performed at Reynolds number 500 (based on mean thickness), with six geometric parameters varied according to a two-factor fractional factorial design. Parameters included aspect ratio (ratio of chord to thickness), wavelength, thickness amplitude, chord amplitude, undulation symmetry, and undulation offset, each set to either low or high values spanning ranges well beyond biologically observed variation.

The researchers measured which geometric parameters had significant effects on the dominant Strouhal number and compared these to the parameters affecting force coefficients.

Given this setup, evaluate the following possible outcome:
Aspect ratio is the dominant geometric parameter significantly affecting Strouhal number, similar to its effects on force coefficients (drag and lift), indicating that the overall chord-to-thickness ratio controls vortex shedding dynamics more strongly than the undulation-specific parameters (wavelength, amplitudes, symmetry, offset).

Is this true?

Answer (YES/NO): YES